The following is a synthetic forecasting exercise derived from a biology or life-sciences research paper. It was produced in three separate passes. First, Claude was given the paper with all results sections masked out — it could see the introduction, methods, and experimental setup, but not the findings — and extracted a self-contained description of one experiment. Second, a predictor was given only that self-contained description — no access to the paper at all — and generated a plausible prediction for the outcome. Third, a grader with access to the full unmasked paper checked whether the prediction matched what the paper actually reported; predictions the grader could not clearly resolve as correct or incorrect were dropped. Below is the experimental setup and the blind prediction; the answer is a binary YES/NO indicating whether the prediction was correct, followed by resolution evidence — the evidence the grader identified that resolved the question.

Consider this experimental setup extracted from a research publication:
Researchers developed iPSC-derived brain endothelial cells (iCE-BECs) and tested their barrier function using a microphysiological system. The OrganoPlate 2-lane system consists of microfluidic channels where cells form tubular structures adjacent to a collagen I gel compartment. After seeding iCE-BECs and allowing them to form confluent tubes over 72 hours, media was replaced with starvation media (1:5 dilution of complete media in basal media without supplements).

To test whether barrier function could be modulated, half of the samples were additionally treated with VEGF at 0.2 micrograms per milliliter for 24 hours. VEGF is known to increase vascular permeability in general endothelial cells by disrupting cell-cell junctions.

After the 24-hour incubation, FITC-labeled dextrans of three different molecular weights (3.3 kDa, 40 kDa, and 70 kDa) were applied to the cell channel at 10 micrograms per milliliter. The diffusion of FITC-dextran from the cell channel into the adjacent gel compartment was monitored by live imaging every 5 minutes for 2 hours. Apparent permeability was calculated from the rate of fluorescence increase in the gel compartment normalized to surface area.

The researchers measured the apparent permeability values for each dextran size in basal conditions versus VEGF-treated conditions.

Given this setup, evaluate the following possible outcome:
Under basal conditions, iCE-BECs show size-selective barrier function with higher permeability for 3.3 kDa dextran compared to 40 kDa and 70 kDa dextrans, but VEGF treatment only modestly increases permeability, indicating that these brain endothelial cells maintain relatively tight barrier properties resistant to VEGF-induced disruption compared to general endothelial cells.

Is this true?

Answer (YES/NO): NO